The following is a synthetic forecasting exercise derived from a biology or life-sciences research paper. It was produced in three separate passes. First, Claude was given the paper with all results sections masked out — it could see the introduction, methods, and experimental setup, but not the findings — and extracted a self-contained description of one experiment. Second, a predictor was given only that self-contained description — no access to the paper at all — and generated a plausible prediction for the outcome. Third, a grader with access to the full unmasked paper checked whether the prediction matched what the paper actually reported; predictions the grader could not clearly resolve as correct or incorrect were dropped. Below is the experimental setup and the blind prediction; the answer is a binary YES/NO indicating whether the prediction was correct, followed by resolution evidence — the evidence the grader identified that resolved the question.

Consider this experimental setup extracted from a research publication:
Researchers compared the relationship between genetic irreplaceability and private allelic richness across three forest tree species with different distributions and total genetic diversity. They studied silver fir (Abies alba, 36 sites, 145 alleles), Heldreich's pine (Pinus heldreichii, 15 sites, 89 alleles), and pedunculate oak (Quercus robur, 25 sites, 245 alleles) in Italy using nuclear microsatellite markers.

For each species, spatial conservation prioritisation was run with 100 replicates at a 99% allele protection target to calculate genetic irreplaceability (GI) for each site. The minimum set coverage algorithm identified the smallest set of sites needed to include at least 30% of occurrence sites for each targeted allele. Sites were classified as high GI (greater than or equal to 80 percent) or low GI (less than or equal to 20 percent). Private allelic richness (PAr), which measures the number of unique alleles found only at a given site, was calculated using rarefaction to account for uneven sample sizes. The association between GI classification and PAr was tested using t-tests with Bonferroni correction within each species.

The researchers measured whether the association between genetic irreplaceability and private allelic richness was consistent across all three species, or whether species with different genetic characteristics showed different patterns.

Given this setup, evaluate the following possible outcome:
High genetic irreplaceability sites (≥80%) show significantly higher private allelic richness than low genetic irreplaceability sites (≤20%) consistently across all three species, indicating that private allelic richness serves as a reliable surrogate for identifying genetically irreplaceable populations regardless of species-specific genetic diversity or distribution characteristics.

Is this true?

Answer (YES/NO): YES